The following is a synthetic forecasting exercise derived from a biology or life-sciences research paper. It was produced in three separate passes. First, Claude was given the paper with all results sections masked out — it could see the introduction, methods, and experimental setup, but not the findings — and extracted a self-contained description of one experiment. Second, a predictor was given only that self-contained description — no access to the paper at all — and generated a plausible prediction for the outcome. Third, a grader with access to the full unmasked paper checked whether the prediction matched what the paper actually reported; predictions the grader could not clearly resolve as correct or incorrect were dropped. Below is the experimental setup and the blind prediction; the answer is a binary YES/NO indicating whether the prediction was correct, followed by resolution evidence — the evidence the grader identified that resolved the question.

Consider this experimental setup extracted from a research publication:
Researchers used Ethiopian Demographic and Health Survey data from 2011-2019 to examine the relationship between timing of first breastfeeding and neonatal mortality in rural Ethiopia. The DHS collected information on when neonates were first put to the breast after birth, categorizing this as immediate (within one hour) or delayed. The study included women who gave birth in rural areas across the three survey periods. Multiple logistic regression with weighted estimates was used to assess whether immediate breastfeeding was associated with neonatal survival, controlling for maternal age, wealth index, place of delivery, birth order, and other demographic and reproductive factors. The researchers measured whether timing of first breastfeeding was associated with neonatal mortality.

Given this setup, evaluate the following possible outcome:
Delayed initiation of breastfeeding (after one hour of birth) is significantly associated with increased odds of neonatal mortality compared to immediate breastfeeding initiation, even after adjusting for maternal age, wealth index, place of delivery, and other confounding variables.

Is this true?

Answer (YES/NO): YES